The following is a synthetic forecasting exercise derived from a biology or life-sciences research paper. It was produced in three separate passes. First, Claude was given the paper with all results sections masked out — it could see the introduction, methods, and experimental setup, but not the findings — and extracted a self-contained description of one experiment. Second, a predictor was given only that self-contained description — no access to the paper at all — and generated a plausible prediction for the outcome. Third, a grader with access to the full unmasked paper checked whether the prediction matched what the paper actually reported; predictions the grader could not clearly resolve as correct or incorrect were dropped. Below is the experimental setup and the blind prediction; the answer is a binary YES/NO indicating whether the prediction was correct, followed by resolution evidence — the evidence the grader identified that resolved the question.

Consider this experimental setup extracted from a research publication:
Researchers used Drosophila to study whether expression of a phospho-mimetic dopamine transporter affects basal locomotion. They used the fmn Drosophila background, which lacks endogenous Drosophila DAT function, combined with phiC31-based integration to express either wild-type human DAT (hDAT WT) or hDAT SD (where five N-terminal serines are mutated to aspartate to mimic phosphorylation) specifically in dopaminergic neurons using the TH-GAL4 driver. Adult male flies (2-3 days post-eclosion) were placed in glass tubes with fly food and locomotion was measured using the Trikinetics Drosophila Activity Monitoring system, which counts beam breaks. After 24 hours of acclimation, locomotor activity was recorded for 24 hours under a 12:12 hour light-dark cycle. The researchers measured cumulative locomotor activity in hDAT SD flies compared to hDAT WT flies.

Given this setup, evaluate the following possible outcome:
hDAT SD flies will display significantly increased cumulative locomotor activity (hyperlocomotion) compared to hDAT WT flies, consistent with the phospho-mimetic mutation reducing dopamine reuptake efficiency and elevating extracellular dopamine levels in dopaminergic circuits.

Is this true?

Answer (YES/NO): YES